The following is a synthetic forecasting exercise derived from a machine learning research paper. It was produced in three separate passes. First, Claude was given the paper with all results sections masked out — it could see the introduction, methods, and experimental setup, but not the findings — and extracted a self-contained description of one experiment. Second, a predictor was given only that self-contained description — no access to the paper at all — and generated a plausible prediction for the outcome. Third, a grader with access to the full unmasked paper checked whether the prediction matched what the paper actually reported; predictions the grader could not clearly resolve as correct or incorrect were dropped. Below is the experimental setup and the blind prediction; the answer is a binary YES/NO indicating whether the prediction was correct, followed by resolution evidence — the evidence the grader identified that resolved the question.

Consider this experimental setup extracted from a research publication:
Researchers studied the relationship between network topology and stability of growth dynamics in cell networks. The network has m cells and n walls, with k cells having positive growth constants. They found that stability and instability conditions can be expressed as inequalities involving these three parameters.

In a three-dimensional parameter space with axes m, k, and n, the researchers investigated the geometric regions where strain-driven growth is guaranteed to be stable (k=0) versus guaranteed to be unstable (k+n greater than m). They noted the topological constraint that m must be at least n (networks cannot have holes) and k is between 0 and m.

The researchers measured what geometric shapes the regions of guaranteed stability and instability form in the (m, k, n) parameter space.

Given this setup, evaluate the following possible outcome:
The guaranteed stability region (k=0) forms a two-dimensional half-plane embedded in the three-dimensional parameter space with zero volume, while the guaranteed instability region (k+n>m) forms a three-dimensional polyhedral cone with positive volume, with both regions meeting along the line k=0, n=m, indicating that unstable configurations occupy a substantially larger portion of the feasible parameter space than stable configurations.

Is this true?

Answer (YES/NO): NO